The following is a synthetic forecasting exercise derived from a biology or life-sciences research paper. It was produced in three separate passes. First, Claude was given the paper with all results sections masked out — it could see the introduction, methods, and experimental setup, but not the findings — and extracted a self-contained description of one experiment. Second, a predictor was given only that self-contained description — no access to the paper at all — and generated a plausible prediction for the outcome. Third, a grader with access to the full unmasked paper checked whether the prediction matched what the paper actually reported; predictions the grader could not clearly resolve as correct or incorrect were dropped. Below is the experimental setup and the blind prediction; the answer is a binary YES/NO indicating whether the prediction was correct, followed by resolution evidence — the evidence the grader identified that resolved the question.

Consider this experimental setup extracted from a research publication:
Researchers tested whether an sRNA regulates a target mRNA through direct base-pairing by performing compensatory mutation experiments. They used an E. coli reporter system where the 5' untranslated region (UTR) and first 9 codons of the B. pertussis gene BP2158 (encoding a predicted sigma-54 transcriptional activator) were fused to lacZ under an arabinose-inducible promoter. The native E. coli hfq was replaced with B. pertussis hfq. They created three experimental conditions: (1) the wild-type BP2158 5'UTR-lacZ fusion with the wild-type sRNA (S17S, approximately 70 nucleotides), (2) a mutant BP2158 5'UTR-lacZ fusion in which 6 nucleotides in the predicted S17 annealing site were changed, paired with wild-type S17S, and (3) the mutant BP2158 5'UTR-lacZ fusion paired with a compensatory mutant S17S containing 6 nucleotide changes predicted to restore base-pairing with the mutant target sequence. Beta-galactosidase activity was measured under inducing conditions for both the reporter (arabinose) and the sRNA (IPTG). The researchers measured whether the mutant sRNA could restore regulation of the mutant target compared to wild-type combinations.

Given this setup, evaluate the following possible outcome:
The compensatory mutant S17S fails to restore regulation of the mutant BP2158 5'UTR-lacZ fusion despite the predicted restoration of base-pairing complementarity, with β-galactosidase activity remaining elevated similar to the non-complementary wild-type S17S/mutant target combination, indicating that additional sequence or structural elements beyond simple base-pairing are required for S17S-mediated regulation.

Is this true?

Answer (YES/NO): NO